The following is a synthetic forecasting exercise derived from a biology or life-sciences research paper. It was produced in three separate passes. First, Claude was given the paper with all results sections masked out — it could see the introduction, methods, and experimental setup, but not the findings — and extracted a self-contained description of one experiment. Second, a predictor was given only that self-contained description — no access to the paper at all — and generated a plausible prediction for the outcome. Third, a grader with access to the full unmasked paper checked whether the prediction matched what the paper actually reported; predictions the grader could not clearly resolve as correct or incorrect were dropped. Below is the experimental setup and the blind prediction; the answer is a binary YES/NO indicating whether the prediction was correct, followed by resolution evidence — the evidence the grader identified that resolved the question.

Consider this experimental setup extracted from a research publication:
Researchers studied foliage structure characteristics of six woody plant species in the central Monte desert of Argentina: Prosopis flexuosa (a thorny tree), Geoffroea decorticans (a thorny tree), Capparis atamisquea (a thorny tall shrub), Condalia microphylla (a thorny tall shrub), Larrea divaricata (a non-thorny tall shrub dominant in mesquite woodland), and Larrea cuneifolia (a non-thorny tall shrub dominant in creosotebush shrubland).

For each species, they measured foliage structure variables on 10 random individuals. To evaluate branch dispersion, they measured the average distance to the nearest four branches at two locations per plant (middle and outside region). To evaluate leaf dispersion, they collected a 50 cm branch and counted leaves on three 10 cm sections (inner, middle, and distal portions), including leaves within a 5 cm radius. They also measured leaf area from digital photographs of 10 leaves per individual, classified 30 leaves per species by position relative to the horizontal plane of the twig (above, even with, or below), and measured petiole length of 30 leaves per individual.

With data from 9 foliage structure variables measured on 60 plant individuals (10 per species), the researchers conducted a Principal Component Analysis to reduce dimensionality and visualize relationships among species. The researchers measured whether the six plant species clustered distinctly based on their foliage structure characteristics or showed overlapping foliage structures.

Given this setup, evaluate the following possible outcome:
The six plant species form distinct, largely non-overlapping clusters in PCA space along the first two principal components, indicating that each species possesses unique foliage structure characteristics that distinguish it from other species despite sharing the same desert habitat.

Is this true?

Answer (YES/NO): NO